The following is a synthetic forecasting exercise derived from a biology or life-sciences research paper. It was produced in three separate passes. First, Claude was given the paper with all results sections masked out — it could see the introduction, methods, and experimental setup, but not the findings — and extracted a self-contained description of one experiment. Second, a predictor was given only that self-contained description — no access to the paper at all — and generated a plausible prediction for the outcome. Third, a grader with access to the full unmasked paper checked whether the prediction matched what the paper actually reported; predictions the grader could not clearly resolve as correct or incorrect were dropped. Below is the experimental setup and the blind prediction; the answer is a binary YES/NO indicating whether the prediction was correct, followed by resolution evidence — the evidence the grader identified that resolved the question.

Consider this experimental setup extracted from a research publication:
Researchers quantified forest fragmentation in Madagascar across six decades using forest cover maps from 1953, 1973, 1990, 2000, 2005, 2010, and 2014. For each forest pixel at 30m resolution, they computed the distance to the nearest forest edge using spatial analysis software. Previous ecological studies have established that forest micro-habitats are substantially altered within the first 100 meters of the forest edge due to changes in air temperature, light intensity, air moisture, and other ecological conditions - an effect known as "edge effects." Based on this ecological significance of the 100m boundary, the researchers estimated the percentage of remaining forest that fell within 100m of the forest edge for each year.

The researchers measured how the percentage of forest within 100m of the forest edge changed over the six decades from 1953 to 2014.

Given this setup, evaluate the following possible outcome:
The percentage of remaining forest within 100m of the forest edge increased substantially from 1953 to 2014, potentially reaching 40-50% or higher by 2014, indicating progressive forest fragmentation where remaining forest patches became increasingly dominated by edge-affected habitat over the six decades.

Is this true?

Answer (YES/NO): YES